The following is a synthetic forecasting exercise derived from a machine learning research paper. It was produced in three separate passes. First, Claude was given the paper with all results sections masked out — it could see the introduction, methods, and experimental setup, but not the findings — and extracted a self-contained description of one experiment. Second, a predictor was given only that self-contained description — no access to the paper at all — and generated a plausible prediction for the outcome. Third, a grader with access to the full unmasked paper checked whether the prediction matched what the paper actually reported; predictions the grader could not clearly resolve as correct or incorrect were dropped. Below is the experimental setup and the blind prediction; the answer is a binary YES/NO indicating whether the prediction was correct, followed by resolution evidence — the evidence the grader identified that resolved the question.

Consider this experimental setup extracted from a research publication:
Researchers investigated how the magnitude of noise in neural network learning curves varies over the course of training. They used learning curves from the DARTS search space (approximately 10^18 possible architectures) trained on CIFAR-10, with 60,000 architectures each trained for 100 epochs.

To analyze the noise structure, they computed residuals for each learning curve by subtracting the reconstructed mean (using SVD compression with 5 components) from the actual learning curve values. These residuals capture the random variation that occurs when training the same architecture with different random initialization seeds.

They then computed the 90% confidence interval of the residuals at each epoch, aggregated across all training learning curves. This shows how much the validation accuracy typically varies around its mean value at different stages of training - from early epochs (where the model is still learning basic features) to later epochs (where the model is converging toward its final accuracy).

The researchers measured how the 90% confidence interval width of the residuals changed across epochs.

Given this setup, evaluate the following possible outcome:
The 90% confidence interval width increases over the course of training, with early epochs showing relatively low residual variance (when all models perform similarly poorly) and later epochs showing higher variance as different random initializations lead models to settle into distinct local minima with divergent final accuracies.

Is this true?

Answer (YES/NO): NO